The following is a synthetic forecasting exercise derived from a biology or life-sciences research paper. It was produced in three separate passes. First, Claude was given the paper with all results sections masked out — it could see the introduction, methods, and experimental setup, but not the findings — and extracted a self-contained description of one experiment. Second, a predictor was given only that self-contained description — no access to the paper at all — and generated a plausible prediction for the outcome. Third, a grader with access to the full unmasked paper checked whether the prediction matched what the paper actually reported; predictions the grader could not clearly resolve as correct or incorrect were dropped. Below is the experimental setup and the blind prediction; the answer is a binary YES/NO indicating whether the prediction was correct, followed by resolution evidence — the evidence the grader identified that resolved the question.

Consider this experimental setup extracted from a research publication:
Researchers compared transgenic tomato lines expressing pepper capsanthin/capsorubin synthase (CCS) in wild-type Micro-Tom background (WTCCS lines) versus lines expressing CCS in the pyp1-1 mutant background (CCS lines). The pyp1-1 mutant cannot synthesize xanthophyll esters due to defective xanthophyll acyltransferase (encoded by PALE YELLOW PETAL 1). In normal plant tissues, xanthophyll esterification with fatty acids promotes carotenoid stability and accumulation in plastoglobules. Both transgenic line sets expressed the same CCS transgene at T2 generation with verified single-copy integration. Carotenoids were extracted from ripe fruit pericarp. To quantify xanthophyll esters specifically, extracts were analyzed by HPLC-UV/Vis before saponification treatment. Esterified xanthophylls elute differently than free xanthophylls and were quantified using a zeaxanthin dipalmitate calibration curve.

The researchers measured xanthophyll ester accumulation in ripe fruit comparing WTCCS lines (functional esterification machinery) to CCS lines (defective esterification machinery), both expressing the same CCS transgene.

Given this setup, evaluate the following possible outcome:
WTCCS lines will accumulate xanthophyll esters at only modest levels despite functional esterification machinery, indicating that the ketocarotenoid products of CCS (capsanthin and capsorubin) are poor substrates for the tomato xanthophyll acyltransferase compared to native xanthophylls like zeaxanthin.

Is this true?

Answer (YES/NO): NO